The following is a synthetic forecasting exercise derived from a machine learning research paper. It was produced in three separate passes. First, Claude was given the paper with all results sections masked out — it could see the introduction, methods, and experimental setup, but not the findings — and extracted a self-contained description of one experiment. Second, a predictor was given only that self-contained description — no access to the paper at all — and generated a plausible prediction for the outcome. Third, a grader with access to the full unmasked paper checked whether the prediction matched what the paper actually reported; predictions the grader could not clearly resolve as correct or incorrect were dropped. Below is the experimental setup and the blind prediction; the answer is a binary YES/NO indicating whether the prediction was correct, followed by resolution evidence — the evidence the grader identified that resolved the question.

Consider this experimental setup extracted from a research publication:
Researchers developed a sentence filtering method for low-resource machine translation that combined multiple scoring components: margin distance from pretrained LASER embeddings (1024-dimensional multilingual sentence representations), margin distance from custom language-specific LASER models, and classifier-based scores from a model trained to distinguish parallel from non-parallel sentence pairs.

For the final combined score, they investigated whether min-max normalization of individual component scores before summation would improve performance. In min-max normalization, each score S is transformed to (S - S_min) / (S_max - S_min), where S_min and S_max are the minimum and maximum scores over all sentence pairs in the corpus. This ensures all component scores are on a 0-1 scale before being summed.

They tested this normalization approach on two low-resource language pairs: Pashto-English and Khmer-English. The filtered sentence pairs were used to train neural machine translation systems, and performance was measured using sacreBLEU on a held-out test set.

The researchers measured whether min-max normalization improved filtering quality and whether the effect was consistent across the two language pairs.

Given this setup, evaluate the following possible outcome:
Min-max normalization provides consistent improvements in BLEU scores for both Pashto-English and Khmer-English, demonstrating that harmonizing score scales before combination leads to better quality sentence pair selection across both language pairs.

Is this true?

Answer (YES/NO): NO